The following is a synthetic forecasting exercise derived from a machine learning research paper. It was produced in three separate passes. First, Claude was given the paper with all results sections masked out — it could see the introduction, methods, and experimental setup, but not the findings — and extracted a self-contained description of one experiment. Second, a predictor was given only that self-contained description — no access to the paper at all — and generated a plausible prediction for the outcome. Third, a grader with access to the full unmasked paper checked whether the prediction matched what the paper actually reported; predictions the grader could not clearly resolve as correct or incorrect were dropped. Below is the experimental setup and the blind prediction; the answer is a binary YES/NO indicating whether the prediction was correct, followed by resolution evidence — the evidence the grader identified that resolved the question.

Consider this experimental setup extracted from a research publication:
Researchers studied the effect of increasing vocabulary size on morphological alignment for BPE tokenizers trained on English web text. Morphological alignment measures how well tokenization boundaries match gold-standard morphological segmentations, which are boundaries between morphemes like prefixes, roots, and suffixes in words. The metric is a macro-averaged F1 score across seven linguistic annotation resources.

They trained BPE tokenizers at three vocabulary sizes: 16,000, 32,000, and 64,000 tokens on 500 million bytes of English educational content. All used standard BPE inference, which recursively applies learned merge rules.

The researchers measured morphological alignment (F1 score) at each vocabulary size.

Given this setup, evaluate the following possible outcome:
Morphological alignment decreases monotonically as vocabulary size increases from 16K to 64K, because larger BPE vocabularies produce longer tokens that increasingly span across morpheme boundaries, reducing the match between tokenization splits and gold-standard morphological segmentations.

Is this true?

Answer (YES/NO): YES